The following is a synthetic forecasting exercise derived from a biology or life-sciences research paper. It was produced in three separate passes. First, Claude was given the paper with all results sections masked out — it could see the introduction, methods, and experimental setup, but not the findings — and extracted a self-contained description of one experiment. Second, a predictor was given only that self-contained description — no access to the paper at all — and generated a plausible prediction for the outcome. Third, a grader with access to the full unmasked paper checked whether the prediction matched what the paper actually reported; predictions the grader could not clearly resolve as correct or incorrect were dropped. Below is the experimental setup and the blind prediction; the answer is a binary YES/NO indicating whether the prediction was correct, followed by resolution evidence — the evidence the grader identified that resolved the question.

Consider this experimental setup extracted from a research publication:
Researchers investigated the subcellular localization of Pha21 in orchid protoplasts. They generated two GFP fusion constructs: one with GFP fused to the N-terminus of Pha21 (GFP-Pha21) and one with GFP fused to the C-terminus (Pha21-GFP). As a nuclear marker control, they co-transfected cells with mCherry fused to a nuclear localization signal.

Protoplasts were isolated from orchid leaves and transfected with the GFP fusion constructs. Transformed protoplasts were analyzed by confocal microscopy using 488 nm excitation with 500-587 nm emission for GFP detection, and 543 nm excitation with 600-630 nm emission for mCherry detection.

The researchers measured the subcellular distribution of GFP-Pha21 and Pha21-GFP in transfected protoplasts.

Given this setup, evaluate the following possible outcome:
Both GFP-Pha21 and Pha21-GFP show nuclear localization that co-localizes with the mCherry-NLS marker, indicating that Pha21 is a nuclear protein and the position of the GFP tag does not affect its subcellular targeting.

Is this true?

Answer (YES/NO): NO